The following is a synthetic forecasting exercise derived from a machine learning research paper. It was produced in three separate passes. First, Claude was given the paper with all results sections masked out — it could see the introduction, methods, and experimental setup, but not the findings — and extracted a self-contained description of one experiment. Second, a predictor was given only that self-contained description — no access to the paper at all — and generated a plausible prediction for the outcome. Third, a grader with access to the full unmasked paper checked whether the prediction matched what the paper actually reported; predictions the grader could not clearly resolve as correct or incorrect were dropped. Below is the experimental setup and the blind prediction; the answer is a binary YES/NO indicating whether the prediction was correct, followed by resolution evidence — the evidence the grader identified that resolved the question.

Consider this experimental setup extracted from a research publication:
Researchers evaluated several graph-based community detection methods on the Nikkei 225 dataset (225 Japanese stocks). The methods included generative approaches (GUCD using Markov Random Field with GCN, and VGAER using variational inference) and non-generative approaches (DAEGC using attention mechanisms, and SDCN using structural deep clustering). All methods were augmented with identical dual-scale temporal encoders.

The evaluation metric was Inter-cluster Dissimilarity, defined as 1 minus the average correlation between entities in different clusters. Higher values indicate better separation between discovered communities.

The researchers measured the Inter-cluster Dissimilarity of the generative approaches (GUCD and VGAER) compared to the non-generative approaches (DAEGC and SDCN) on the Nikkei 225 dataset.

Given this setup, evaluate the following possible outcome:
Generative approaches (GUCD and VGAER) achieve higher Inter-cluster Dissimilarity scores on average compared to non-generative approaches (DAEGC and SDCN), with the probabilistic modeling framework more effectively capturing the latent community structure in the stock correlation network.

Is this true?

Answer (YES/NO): YES